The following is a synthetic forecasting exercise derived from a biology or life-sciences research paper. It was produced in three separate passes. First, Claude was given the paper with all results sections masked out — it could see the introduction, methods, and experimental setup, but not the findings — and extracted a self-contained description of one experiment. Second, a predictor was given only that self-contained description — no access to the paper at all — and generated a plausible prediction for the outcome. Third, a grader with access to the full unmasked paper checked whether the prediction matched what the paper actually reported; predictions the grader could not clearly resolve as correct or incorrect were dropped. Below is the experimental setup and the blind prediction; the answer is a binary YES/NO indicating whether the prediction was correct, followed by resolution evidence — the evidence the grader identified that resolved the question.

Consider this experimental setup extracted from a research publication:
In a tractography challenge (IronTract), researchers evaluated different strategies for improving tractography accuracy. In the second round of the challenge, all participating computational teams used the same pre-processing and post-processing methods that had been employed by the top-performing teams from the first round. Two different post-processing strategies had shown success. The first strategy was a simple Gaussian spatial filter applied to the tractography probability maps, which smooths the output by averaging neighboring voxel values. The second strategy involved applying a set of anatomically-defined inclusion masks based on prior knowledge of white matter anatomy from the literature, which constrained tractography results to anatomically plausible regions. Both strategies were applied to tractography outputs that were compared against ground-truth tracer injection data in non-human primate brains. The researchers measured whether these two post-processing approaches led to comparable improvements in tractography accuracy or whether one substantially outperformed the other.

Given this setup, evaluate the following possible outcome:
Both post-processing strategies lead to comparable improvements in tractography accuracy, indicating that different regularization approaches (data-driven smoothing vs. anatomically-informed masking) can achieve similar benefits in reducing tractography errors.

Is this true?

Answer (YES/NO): YES